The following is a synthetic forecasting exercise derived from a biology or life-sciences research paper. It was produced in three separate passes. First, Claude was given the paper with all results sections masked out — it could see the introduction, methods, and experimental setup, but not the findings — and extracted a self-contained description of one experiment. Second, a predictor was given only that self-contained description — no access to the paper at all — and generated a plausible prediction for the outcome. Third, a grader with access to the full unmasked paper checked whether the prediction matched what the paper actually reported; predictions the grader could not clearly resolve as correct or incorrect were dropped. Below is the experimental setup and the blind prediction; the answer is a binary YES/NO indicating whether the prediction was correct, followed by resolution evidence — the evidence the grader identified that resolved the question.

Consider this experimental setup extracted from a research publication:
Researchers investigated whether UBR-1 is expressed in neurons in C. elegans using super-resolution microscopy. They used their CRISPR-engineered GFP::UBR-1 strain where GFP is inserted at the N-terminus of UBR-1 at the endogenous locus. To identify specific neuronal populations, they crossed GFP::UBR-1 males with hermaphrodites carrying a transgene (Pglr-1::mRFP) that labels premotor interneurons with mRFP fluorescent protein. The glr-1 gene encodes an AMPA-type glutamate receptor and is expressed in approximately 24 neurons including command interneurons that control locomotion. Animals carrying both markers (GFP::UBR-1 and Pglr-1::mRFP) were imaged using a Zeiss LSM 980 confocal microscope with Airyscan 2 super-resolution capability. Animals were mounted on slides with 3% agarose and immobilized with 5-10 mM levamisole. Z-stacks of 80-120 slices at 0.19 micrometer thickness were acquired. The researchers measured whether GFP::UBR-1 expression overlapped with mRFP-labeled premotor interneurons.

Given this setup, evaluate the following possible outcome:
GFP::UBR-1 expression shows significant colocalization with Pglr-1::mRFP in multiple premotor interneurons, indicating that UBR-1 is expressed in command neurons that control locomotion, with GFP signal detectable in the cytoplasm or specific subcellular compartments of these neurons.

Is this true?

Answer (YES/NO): YES